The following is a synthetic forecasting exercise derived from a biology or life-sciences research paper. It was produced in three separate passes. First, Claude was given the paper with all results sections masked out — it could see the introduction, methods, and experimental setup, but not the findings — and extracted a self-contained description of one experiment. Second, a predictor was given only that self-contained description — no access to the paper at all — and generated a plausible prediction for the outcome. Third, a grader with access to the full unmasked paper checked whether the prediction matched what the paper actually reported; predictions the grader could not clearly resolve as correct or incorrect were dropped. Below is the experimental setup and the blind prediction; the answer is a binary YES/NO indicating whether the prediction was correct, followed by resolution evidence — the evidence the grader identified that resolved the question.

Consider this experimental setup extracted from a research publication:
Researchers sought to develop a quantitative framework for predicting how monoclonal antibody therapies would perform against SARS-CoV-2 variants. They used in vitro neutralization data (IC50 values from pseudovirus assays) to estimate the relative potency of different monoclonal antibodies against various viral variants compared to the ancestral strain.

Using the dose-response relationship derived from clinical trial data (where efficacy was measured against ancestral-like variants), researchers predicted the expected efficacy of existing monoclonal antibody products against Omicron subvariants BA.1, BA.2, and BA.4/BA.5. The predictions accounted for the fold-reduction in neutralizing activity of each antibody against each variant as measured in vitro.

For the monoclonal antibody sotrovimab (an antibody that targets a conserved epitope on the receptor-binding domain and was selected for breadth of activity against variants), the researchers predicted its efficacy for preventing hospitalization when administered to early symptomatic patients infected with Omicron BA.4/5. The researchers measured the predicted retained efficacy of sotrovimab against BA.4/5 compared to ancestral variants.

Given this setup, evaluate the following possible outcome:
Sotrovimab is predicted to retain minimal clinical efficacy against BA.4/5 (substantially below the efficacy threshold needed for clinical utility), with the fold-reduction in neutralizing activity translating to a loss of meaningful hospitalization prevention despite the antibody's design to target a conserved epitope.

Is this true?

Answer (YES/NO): NO